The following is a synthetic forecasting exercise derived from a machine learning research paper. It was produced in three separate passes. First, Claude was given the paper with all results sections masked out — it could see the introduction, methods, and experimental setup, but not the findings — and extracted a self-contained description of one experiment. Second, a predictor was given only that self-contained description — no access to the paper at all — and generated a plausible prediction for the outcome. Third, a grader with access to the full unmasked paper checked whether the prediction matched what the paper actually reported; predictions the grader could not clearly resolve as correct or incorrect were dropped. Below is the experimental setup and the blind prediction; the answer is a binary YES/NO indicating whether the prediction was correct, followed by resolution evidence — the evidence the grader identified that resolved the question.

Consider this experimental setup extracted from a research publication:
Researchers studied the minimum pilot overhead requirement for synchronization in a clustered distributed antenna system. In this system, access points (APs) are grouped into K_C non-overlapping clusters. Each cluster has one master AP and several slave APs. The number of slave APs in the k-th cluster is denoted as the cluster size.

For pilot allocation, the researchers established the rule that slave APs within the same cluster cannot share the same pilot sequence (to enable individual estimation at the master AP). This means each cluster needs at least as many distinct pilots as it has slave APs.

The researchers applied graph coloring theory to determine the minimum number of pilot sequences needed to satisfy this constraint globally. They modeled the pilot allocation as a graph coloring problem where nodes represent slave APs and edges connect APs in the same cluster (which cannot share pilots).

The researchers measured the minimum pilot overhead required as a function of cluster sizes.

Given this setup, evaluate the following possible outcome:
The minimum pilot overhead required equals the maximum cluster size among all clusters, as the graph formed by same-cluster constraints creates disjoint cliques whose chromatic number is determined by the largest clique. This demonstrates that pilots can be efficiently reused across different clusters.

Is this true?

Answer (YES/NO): YES